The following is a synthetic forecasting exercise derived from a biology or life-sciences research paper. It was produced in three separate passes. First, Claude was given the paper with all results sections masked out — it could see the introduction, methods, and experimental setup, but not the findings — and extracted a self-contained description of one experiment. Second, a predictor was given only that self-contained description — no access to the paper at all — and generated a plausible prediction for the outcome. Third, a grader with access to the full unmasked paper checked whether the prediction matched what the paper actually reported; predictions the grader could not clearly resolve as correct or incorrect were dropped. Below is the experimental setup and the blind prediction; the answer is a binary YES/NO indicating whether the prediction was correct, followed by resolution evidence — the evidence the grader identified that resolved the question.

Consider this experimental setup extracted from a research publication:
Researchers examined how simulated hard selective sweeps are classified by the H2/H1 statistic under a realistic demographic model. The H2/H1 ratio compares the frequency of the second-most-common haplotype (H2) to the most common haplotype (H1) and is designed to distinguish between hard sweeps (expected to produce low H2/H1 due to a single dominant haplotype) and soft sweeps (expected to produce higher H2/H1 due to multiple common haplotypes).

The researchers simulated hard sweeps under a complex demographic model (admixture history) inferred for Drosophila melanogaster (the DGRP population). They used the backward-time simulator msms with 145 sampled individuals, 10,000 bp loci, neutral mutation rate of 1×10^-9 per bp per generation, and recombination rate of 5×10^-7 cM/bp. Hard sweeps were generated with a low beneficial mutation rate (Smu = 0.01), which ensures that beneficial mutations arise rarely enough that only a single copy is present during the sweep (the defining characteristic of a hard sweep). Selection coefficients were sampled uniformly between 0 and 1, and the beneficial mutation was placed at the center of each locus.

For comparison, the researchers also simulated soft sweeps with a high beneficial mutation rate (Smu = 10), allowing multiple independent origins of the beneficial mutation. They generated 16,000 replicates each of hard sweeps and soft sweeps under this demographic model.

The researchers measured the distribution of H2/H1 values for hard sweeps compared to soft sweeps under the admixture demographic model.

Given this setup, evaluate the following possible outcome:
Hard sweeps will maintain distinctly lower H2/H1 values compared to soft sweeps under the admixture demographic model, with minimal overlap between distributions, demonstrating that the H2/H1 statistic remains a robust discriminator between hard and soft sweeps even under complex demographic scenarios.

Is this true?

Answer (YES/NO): NO